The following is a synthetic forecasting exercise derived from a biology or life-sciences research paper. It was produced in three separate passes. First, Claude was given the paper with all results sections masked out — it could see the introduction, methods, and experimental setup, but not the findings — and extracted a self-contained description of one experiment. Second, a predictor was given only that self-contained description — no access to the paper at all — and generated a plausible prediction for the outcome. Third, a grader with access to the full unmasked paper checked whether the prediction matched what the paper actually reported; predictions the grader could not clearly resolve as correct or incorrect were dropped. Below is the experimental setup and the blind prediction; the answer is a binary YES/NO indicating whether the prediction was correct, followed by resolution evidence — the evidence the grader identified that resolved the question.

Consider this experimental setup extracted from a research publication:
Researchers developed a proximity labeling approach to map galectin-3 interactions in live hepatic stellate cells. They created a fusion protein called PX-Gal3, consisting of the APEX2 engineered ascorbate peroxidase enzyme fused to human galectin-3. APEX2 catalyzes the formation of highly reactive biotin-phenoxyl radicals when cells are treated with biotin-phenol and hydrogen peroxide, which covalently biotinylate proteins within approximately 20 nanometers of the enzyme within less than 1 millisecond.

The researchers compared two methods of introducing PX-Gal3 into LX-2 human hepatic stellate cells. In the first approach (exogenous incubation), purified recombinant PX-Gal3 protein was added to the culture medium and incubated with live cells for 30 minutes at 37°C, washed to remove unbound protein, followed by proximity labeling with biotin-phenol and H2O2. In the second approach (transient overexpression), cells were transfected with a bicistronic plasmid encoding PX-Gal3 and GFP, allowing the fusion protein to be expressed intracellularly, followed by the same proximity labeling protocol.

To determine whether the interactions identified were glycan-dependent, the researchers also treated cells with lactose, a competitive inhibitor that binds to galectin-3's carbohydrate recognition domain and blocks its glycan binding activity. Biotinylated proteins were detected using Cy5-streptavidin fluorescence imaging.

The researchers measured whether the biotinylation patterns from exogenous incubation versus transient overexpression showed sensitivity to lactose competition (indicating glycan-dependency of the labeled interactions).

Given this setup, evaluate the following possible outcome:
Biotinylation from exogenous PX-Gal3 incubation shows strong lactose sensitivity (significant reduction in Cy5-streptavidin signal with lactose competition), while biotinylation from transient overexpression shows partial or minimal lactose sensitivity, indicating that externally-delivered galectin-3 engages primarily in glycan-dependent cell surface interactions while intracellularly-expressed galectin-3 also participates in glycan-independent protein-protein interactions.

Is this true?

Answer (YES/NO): YES